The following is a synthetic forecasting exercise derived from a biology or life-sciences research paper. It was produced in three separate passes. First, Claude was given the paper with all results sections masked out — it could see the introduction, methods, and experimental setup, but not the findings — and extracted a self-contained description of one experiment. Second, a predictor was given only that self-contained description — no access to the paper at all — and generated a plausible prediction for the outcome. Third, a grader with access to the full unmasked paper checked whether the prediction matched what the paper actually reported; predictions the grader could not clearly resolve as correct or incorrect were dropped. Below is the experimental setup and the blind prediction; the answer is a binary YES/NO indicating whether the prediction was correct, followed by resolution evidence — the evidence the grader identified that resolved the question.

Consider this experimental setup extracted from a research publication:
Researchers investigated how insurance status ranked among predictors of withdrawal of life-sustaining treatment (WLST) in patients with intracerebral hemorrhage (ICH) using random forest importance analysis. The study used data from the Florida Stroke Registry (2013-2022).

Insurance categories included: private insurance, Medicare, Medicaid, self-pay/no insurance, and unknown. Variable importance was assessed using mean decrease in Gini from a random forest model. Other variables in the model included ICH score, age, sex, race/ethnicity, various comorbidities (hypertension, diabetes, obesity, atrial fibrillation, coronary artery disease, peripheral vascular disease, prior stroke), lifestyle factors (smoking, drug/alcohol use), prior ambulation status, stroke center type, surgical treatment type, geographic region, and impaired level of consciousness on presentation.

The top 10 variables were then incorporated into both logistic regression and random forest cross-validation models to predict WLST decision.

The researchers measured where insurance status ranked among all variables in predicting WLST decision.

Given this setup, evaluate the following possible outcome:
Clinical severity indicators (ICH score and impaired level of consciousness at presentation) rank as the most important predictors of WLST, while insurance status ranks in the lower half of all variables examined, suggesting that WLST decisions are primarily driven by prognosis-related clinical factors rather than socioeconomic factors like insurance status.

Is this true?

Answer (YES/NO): NO